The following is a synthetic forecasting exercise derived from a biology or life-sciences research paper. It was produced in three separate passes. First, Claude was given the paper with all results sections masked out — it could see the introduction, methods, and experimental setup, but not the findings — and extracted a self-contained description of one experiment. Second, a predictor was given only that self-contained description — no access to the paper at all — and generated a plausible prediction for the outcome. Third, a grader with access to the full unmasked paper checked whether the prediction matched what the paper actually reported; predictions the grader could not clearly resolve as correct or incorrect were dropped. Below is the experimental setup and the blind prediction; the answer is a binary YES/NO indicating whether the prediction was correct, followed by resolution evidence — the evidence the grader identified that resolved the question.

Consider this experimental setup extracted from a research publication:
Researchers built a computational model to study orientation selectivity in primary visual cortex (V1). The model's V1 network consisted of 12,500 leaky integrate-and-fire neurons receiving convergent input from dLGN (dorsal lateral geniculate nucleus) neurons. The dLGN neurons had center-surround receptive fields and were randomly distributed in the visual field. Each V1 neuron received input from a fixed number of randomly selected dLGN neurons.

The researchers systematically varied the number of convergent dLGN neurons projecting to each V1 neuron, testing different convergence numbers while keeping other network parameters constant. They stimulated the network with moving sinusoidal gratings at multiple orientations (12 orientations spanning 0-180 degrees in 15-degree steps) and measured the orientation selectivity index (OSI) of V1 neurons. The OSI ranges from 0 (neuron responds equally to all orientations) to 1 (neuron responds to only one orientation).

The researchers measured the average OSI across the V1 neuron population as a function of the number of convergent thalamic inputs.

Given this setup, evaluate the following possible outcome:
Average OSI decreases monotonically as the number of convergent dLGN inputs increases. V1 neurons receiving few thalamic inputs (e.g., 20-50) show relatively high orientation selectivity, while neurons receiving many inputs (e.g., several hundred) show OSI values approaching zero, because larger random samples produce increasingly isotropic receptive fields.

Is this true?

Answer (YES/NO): NO